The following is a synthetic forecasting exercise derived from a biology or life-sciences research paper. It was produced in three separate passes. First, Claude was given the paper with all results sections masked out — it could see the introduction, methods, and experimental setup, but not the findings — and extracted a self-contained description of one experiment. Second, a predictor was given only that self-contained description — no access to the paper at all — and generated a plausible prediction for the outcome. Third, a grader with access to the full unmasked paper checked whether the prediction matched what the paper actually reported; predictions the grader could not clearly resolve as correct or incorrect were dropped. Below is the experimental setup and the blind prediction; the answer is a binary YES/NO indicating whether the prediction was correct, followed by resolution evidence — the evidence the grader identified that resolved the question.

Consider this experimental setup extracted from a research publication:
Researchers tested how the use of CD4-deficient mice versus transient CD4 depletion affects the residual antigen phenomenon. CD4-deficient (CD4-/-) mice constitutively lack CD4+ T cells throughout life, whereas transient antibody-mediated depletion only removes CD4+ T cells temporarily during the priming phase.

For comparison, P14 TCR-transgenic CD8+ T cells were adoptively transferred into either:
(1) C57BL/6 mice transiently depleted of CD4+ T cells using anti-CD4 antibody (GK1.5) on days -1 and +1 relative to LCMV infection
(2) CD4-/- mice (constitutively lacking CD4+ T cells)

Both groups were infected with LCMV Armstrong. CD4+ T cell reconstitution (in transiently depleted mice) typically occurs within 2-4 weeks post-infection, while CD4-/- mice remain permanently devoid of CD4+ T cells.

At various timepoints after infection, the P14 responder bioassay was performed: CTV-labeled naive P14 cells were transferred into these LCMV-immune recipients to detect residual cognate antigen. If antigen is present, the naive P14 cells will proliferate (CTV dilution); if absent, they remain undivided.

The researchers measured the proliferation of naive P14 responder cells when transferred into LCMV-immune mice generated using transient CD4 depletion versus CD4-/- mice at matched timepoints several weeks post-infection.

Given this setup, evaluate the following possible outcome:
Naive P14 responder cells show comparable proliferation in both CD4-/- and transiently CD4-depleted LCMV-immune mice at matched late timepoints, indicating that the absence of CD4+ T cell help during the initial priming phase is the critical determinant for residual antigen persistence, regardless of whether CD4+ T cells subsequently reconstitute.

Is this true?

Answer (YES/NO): NO